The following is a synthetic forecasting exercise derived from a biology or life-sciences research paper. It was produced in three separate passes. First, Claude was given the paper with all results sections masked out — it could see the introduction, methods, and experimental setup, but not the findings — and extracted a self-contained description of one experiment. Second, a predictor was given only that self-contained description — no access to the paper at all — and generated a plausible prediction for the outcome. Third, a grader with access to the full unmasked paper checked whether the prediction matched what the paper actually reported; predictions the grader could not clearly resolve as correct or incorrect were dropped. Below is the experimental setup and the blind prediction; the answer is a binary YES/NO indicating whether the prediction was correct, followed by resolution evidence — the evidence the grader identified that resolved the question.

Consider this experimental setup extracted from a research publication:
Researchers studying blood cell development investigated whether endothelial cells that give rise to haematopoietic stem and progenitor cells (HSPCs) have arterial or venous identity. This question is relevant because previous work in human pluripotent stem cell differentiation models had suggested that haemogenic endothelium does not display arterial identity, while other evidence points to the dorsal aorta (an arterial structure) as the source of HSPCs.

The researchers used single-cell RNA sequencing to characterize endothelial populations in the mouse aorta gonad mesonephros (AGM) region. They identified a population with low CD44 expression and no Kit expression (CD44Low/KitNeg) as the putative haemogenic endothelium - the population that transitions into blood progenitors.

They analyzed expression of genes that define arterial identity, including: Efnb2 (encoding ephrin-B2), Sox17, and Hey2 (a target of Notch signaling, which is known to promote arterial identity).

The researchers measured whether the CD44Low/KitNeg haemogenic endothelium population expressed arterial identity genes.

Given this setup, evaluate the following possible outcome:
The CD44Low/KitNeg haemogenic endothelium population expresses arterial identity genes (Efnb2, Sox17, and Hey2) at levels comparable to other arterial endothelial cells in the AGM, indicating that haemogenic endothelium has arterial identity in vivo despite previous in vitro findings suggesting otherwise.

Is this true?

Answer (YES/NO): YES